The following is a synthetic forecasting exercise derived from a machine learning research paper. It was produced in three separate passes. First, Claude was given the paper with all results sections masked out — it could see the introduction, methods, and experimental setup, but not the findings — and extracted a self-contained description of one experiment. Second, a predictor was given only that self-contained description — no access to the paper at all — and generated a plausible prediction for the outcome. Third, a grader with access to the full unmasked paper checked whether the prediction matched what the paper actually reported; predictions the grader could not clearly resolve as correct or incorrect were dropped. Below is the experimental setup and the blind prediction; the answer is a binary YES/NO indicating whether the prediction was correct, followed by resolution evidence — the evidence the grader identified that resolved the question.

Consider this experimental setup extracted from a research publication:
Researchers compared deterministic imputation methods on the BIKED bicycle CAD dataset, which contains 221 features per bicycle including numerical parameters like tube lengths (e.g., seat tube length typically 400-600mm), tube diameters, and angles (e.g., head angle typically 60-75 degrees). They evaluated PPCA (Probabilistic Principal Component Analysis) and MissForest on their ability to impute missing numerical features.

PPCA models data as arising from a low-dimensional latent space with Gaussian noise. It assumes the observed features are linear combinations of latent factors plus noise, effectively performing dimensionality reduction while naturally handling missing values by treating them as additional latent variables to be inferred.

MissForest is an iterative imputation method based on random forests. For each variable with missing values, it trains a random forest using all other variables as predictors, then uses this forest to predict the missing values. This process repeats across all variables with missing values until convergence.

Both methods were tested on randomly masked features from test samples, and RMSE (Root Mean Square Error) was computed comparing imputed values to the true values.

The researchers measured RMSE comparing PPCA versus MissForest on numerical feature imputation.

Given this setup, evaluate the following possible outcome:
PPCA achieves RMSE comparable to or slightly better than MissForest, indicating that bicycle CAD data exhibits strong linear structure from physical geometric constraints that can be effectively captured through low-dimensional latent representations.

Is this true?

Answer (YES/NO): NO